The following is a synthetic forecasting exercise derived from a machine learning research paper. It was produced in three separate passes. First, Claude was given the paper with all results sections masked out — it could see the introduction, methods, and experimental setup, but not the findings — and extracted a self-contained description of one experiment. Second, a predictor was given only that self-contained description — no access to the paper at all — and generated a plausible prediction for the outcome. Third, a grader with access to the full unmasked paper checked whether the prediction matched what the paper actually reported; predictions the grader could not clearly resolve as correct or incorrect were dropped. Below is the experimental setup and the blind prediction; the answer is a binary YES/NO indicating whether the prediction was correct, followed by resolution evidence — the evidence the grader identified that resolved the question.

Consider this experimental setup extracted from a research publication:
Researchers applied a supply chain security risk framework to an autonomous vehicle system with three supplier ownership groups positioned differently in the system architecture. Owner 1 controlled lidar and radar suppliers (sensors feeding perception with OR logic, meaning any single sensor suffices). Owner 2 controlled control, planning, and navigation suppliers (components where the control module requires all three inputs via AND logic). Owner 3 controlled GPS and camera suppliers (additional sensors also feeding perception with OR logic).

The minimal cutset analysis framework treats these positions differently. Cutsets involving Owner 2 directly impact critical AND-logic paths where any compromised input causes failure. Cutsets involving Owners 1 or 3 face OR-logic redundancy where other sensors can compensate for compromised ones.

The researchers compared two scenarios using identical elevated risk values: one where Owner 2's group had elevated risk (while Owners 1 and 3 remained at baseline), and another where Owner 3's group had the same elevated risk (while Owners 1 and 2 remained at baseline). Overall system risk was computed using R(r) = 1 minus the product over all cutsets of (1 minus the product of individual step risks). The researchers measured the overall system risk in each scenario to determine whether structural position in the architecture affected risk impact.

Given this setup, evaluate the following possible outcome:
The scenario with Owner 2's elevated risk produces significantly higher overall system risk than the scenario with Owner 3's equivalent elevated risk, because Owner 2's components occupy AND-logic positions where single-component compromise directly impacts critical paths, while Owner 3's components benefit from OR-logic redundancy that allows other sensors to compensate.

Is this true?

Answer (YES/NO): YES